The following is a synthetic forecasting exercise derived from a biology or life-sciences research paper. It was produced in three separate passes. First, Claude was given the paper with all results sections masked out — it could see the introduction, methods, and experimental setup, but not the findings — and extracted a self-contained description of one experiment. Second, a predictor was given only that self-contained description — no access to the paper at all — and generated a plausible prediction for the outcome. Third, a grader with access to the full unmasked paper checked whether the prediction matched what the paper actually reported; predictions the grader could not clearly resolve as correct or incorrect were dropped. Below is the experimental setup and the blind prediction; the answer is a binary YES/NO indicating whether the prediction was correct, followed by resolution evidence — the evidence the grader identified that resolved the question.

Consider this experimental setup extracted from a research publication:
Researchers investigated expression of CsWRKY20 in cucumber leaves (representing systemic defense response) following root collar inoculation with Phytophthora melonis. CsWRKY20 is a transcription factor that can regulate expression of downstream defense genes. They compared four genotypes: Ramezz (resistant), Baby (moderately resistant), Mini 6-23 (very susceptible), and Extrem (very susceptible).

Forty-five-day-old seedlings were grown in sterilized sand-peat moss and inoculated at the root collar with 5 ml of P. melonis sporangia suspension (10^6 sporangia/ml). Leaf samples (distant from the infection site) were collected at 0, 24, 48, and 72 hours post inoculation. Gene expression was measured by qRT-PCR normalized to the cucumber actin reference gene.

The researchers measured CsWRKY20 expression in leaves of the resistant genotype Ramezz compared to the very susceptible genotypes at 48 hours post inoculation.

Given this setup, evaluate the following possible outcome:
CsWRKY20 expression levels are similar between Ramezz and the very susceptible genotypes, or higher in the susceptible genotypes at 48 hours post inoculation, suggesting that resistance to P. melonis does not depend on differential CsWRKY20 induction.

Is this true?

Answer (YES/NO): NO